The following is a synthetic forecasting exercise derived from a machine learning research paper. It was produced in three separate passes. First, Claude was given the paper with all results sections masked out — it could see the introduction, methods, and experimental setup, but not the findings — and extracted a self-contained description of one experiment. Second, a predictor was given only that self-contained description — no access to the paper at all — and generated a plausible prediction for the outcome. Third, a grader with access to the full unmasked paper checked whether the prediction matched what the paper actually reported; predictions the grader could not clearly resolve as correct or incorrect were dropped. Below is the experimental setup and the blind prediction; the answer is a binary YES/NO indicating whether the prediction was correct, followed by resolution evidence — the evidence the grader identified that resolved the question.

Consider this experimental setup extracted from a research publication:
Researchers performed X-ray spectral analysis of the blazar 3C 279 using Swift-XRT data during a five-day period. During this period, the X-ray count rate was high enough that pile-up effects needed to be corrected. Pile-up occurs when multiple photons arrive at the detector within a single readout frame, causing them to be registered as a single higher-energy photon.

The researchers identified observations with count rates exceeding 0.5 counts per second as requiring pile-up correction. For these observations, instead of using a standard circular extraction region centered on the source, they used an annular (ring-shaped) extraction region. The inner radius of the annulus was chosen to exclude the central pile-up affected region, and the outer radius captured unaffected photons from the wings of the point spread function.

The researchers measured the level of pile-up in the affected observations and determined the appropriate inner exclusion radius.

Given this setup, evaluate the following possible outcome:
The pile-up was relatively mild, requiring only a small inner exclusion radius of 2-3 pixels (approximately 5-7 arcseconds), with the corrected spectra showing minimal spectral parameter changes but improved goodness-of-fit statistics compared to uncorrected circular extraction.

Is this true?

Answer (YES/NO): NO